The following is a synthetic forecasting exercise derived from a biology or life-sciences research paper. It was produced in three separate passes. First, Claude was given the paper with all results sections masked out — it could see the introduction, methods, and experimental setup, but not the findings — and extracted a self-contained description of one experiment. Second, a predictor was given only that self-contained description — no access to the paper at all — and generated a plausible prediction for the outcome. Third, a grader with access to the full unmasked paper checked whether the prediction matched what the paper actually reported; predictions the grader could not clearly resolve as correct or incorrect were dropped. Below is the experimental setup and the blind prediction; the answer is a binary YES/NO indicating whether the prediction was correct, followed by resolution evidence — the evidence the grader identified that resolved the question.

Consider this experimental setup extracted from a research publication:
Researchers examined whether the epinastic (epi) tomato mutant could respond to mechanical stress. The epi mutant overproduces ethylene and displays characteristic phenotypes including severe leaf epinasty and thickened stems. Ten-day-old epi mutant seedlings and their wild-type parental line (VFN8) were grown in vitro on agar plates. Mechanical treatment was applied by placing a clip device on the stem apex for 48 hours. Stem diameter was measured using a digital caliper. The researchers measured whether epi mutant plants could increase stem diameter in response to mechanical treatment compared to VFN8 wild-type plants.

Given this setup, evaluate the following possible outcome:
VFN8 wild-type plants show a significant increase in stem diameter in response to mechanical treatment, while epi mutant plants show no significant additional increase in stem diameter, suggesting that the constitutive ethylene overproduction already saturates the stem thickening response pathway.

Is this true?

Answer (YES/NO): NO